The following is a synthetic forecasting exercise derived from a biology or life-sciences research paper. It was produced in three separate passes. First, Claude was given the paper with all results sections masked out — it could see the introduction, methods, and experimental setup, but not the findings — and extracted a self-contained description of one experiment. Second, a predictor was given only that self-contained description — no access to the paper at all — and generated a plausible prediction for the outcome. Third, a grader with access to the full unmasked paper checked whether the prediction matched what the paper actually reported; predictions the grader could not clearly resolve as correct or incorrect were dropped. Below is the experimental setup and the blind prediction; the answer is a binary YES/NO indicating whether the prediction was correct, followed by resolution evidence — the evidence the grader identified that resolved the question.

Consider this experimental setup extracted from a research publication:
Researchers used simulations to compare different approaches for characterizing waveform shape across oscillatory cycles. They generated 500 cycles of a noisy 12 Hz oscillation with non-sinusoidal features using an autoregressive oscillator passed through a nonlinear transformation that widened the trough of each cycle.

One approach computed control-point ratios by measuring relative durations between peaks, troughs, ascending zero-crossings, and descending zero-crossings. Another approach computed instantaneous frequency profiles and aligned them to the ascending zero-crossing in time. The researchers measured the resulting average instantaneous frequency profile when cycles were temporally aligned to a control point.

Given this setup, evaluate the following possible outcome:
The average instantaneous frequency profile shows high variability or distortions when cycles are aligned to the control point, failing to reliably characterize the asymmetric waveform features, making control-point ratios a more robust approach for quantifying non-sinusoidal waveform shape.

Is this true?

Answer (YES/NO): NO